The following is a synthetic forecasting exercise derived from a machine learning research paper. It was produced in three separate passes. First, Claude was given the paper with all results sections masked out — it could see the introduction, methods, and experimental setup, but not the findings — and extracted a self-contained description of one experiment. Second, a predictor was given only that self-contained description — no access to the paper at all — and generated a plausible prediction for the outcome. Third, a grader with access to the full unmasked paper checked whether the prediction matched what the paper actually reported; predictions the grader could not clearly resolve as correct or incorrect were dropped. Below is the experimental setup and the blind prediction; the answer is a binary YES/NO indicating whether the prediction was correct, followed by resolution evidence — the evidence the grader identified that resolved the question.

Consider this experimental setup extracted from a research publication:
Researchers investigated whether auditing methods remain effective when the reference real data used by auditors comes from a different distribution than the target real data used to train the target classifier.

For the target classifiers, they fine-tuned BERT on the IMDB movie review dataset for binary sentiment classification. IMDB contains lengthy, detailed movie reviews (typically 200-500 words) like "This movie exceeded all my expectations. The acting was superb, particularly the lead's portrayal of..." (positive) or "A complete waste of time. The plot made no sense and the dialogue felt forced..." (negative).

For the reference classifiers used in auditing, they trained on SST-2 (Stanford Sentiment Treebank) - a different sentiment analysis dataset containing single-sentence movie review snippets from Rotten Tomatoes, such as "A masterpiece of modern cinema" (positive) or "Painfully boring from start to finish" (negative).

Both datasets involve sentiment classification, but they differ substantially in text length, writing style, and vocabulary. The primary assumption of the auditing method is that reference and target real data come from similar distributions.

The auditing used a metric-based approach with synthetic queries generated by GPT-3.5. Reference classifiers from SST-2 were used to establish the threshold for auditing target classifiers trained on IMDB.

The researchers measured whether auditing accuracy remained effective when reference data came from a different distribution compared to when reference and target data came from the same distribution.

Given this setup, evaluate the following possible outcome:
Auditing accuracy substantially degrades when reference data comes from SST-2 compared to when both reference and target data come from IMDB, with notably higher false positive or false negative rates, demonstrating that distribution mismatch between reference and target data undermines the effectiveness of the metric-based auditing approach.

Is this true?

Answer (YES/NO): NO